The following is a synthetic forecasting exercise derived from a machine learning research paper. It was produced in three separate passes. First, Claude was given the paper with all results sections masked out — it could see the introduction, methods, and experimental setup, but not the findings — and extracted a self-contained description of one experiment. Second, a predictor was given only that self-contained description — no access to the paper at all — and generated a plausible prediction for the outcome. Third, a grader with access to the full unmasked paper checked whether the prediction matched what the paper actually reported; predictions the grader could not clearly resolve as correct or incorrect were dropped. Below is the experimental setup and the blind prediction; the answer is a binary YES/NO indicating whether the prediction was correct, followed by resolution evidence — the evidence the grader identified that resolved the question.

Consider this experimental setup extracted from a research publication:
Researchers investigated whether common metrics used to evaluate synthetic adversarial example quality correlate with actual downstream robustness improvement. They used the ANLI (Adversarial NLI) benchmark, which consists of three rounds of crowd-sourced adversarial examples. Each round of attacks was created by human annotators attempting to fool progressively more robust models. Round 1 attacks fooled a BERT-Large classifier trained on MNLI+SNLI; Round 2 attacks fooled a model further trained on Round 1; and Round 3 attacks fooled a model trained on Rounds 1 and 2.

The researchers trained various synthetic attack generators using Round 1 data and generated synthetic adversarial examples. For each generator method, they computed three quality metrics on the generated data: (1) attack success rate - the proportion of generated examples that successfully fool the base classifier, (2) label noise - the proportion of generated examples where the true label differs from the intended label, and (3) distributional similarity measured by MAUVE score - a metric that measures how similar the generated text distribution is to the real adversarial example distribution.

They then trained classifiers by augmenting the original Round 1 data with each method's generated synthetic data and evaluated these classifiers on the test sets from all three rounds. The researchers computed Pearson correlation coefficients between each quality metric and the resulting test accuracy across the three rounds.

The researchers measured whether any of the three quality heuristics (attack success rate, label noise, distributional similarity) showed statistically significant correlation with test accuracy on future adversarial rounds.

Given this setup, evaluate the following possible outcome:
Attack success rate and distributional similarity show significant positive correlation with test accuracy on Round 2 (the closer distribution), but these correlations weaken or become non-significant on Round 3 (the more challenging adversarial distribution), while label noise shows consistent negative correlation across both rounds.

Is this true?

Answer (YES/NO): NO